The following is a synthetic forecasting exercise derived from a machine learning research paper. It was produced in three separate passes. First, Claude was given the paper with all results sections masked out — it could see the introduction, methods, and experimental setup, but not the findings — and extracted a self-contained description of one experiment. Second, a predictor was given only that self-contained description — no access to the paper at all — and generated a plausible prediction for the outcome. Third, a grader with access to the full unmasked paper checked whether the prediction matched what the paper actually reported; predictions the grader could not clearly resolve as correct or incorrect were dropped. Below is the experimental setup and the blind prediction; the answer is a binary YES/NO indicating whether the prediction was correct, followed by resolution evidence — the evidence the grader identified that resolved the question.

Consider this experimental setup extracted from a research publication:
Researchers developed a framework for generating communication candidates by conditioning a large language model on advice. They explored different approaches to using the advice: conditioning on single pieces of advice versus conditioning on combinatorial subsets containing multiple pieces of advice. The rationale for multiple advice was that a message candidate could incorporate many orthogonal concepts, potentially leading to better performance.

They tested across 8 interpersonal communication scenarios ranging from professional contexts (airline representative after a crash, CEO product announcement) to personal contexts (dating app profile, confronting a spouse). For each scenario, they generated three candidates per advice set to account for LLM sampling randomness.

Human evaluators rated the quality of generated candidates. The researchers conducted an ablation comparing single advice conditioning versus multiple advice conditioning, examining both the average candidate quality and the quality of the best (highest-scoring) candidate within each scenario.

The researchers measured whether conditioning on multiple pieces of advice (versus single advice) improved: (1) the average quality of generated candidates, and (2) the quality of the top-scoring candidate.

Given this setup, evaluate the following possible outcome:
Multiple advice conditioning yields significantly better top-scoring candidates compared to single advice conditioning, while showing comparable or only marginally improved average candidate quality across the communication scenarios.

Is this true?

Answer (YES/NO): YES